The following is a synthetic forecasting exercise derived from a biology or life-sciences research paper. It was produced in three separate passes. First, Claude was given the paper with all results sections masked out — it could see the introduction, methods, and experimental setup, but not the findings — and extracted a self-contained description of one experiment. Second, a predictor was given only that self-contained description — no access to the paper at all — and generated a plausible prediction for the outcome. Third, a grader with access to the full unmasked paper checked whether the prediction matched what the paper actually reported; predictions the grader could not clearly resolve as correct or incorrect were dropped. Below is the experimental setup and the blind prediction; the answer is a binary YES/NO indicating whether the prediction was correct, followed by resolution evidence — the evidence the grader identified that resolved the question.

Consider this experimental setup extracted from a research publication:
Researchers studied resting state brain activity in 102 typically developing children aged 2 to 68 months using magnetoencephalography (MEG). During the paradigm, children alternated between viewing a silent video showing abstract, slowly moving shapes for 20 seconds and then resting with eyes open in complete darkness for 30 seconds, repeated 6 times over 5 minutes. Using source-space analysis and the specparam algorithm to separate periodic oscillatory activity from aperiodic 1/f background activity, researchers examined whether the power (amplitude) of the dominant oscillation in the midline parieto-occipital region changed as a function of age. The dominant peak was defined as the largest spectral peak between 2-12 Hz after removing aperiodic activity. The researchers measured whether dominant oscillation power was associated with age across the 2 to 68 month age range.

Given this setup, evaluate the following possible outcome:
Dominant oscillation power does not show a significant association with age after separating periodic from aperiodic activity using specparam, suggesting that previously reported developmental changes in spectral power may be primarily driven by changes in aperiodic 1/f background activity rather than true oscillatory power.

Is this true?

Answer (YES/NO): YES